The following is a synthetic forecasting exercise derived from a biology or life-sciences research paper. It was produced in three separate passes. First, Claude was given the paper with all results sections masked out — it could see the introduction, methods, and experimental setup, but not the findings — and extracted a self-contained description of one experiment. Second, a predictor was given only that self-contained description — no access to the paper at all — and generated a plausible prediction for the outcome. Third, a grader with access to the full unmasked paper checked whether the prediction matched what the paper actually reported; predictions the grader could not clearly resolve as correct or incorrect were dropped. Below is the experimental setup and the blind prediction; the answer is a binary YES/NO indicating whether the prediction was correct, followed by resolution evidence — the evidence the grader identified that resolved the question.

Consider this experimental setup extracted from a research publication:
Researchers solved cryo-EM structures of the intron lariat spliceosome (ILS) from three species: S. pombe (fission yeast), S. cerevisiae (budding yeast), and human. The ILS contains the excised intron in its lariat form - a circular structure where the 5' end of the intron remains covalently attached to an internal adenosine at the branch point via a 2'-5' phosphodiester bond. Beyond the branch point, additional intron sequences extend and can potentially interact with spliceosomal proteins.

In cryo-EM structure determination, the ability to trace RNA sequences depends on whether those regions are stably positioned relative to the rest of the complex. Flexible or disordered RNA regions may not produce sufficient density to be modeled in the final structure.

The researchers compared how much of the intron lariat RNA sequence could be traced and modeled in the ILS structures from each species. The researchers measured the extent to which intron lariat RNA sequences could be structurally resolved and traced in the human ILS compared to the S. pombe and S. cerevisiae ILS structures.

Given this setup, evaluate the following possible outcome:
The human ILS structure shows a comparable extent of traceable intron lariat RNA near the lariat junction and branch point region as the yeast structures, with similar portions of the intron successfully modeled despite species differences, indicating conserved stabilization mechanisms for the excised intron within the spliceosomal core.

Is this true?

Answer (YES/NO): NO